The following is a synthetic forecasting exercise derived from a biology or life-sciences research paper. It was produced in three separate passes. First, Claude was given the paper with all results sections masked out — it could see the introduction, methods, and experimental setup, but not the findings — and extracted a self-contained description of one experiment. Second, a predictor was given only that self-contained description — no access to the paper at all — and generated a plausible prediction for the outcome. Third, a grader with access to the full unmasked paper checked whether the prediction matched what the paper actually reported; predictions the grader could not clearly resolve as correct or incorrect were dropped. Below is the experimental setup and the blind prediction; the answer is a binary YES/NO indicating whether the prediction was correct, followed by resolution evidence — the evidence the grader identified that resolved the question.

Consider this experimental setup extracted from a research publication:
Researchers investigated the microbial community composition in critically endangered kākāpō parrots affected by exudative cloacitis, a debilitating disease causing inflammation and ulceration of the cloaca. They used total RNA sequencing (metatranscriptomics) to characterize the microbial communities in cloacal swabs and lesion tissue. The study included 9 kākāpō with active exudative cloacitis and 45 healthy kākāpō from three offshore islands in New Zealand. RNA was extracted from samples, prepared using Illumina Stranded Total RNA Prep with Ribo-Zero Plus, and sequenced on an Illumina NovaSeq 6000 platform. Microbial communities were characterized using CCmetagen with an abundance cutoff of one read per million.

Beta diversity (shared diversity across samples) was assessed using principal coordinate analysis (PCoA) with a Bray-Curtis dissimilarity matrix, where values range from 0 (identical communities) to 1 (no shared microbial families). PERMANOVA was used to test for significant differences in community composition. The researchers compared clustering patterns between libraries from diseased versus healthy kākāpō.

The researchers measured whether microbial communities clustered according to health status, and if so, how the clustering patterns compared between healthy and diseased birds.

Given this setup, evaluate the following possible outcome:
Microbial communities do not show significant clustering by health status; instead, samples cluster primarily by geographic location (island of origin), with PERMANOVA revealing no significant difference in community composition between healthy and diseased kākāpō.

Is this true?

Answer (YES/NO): NO